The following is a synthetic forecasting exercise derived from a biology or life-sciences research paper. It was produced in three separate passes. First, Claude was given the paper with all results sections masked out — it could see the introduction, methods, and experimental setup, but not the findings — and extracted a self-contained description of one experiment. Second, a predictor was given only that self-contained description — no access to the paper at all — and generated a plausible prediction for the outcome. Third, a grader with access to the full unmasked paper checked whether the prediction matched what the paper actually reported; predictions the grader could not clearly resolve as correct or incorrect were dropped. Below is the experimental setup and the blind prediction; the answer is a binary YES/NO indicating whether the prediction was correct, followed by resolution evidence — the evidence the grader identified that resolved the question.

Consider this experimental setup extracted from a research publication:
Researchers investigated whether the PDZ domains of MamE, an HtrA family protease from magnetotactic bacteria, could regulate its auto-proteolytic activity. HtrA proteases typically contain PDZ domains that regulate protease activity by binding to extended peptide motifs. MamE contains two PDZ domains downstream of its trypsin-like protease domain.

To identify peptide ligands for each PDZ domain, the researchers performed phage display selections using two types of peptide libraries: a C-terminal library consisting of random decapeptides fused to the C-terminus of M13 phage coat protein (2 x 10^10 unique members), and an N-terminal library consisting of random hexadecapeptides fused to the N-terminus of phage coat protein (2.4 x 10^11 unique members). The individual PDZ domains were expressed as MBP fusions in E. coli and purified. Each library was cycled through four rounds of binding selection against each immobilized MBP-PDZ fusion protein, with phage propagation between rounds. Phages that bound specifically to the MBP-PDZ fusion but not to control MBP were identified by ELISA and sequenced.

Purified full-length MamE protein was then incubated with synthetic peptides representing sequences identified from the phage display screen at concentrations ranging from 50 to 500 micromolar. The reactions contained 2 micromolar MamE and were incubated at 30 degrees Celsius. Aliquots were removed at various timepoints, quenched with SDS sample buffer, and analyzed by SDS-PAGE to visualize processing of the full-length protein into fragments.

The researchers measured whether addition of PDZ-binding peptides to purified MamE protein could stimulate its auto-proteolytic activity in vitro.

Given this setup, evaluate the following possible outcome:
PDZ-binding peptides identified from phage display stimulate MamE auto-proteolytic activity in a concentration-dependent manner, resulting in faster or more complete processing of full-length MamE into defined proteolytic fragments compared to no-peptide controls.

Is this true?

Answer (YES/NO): YES